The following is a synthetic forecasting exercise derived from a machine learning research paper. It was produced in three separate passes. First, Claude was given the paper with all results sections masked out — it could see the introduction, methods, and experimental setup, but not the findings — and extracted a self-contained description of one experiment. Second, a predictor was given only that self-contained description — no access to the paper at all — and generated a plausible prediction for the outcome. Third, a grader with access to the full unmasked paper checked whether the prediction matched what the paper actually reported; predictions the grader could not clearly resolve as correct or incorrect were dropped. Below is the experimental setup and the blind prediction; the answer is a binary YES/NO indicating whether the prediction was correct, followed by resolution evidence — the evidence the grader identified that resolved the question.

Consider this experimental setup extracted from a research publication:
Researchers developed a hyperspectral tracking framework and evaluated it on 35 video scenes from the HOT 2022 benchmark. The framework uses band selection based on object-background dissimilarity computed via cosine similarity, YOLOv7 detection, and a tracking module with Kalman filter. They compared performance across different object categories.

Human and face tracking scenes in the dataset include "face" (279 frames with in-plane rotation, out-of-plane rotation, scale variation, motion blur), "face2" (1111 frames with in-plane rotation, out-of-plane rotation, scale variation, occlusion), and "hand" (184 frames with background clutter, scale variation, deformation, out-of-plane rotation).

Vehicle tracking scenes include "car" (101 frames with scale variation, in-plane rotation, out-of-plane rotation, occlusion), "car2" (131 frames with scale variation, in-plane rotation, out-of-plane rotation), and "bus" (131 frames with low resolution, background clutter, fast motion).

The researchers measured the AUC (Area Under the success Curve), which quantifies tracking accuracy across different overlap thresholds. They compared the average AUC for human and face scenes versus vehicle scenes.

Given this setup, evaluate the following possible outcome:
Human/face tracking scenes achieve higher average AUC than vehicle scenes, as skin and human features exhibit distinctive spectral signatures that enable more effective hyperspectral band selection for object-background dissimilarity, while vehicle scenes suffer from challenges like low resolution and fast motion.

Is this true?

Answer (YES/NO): YES